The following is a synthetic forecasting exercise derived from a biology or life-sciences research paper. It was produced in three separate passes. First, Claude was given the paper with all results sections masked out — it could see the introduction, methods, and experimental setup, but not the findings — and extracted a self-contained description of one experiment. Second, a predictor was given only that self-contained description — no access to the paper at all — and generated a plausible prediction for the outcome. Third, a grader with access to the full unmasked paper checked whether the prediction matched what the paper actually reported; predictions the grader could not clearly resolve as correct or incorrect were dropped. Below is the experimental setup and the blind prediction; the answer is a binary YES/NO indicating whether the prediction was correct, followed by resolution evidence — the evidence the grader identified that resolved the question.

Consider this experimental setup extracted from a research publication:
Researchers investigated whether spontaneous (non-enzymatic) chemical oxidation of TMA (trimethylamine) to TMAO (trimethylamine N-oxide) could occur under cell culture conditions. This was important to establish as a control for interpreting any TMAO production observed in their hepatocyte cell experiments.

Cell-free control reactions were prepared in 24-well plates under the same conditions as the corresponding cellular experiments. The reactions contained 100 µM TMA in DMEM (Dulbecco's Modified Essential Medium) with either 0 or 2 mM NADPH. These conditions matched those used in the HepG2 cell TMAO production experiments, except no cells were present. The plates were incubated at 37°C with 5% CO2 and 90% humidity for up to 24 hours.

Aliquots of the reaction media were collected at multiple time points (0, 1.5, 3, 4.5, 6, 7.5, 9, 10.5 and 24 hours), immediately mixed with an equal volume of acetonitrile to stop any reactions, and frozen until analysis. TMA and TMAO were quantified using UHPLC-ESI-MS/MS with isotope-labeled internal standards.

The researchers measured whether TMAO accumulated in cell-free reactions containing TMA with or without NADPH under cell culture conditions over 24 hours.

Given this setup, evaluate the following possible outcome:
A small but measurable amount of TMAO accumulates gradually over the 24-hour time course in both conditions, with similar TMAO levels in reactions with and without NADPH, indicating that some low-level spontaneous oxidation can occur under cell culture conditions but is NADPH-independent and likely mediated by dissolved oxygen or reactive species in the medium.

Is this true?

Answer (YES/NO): NO